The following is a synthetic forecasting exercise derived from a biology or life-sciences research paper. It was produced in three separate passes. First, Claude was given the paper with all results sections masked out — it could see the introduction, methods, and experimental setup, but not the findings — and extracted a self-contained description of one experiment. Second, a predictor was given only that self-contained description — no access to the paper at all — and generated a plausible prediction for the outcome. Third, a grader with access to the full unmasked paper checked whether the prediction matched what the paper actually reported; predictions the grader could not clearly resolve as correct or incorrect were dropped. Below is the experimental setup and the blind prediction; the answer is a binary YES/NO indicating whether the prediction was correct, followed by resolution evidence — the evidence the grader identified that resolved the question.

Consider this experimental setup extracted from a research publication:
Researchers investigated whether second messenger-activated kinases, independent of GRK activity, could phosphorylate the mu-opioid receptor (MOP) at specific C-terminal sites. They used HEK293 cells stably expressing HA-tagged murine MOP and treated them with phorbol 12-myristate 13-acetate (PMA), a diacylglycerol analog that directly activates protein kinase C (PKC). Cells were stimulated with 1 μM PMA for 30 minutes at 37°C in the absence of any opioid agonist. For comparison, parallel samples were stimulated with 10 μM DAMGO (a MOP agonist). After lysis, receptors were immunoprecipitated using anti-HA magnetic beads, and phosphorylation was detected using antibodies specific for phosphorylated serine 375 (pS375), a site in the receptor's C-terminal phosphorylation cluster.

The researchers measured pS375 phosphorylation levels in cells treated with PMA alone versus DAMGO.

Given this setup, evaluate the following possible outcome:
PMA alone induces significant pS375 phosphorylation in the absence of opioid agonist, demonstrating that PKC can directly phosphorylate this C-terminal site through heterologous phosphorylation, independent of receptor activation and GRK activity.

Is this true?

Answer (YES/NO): NO